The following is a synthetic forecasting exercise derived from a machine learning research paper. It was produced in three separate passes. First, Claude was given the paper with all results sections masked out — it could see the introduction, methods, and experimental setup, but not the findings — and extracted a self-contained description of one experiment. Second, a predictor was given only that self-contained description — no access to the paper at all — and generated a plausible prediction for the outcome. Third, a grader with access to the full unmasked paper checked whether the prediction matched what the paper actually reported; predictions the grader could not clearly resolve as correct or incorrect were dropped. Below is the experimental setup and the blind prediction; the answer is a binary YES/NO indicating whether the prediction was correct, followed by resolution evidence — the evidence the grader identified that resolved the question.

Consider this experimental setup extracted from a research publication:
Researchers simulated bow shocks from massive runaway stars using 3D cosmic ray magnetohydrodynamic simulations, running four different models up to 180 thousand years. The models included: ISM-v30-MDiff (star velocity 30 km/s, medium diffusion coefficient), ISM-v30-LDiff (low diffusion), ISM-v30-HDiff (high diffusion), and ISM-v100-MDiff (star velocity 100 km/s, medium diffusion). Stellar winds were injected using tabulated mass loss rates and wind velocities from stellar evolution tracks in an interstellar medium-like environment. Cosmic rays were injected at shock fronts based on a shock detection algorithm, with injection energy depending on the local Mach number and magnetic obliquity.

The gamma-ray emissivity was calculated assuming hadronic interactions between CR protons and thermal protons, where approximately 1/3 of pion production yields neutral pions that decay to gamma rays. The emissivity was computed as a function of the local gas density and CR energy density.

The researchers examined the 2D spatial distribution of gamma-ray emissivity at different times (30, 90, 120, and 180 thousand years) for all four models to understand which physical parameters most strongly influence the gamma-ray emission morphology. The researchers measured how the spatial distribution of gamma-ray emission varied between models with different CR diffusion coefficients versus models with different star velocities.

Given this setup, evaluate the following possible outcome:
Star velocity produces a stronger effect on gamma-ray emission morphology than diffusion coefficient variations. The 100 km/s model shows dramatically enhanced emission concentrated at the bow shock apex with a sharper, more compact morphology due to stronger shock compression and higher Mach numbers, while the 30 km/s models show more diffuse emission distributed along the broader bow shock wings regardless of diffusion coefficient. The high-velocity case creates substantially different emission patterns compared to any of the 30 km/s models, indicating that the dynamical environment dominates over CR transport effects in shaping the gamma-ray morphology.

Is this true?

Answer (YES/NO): NO